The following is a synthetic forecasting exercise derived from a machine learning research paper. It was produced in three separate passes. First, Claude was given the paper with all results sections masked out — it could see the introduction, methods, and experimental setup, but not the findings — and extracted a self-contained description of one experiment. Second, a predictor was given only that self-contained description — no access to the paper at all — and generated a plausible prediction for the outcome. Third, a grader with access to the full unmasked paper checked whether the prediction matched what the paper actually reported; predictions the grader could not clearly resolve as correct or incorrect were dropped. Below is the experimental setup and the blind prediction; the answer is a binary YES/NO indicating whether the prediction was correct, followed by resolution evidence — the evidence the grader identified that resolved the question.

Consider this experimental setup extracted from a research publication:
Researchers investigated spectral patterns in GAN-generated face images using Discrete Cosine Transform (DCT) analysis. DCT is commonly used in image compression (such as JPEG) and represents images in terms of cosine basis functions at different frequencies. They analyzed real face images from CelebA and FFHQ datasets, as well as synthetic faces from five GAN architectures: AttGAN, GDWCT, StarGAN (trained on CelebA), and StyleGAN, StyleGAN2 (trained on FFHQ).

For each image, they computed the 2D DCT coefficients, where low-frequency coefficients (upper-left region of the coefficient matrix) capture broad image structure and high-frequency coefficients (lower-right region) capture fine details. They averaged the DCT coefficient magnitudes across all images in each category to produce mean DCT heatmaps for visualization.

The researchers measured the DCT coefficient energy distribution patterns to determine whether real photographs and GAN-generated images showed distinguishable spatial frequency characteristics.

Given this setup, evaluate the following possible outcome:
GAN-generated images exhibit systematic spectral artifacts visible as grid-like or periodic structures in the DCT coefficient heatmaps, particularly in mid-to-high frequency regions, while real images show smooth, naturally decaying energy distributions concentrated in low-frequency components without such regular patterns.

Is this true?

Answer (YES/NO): YES